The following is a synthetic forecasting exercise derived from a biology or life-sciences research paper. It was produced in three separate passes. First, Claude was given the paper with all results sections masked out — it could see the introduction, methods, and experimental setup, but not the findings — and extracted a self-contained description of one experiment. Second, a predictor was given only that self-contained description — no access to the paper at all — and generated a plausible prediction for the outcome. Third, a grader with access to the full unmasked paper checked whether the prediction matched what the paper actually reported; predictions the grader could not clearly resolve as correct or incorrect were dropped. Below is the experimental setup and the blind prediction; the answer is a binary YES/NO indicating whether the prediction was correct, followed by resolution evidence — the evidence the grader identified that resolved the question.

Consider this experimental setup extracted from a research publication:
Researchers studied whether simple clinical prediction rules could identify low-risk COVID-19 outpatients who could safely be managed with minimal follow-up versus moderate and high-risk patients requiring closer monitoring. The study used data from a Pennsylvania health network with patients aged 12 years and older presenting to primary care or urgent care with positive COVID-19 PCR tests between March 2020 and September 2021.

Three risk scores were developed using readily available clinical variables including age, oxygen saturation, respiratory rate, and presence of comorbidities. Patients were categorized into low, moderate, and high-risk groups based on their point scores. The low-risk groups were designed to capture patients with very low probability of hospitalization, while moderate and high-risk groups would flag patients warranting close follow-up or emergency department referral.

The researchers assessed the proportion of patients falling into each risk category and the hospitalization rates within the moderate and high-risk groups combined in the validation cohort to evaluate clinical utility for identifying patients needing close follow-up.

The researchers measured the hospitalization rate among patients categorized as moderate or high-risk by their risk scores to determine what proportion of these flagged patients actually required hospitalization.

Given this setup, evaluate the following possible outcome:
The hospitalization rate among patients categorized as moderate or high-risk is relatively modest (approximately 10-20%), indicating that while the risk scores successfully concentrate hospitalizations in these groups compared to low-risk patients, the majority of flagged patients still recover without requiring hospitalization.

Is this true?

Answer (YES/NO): YES